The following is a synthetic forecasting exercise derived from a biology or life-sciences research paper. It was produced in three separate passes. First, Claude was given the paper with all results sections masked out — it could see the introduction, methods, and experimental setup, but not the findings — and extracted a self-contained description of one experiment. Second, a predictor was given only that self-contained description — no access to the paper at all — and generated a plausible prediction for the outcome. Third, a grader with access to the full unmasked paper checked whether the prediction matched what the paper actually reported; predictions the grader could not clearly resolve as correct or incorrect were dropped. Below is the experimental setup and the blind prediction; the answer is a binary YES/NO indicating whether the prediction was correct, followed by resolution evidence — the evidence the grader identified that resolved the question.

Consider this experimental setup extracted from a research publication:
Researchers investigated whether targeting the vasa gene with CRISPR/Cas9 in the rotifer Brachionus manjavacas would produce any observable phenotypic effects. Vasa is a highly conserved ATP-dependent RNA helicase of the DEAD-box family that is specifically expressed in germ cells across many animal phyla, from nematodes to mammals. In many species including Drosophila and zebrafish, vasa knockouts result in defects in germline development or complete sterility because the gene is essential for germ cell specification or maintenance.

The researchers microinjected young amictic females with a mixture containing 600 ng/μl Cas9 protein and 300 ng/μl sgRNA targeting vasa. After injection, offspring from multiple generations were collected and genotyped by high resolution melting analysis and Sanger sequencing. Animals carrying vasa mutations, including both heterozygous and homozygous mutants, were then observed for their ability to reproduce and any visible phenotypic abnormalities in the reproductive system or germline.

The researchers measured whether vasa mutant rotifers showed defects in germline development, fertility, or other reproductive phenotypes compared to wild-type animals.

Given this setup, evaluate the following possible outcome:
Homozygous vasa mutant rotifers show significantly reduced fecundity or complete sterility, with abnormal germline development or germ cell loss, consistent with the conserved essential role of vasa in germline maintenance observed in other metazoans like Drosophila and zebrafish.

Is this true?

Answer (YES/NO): NO